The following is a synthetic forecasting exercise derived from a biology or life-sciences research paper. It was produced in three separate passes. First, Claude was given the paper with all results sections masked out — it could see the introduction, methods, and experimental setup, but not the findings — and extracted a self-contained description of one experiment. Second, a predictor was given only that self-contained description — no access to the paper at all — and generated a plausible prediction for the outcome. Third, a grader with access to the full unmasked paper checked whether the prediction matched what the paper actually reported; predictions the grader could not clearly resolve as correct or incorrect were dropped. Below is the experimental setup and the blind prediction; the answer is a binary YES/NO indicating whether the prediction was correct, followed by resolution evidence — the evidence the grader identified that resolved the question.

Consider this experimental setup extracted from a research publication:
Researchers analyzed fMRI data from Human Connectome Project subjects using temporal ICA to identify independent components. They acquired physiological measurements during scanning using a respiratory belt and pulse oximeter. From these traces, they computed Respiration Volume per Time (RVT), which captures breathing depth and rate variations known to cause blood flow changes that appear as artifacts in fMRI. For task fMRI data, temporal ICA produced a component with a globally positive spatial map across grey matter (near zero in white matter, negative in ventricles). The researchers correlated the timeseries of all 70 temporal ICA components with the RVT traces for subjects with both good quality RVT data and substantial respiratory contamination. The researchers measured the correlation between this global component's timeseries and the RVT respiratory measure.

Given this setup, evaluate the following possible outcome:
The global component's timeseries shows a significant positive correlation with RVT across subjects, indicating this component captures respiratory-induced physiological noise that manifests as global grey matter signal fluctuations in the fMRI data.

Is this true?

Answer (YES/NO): YES